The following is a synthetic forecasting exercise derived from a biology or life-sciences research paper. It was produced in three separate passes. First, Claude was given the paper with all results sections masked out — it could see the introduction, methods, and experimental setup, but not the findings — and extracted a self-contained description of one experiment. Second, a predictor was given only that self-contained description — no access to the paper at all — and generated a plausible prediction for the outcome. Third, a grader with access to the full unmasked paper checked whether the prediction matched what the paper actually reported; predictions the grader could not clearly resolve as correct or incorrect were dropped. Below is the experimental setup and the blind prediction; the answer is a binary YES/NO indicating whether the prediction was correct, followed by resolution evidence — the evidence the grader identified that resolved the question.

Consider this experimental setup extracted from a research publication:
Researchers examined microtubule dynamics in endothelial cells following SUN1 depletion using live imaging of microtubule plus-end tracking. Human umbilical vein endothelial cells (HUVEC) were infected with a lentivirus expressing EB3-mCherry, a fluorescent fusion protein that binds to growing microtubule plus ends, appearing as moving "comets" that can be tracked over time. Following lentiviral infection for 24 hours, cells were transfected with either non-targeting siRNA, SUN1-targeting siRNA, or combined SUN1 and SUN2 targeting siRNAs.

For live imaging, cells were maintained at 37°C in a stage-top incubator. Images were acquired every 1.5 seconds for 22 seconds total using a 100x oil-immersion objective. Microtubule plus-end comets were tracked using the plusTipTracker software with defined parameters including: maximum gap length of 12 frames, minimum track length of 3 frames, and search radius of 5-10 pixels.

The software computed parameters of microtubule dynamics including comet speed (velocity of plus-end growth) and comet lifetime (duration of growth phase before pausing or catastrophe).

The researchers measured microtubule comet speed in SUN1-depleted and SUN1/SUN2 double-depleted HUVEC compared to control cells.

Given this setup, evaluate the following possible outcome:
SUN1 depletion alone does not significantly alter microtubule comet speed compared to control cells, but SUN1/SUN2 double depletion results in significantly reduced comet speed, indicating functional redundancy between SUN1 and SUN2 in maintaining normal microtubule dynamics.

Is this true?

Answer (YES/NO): NO